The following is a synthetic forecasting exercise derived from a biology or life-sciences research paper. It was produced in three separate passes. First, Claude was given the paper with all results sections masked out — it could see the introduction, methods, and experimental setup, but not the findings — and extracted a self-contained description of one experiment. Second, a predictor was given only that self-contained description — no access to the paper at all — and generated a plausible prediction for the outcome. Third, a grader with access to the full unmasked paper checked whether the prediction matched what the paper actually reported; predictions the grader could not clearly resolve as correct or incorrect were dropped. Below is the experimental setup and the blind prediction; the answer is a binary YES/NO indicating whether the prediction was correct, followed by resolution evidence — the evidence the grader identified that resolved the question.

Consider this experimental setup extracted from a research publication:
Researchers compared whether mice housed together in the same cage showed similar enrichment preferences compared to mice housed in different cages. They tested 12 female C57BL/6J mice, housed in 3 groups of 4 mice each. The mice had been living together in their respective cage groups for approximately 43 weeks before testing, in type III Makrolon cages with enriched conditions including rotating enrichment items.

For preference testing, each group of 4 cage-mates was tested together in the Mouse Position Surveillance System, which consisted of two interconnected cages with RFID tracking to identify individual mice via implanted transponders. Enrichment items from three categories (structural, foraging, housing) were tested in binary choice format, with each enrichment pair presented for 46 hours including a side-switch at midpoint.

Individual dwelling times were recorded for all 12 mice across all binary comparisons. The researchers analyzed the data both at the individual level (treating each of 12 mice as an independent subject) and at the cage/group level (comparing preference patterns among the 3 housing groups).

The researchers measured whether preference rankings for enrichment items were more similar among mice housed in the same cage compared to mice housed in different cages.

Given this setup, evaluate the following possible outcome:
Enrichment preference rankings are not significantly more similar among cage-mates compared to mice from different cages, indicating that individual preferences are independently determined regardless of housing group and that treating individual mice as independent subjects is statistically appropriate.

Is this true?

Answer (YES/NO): NO